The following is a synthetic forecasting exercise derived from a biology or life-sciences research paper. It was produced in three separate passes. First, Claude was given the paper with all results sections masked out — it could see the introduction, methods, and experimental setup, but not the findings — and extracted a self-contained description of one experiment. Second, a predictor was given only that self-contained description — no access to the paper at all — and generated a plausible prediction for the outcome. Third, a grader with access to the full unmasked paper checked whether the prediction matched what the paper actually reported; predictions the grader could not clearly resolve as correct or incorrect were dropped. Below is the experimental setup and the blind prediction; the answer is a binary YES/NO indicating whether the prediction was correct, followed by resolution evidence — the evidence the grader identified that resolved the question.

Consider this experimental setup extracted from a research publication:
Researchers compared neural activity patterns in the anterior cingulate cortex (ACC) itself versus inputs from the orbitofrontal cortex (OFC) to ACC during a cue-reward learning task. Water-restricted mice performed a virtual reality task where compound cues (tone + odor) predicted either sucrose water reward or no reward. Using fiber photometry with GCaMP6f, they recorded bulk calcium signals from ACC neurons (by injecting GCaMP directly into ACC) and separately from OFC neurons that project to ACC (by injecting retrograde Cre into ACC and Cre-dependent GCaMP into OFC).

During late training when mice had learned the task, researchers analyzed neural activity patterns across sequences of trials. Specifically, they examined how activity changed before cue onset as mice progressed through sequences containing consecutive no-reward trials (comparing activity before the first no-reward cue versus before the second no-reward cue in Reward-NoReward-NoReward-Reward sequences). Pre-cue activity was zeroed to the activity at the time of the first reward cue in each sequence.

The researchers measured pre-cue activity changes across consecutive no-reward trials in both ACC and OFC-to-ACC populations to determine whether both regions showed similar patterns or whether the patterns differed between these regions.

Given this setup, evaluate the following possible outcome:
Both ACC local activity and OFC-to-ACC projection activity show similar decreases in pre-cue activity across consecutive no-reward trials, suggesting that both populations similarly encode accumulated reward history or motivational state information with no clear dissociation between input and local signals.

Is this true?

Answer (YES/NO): NO